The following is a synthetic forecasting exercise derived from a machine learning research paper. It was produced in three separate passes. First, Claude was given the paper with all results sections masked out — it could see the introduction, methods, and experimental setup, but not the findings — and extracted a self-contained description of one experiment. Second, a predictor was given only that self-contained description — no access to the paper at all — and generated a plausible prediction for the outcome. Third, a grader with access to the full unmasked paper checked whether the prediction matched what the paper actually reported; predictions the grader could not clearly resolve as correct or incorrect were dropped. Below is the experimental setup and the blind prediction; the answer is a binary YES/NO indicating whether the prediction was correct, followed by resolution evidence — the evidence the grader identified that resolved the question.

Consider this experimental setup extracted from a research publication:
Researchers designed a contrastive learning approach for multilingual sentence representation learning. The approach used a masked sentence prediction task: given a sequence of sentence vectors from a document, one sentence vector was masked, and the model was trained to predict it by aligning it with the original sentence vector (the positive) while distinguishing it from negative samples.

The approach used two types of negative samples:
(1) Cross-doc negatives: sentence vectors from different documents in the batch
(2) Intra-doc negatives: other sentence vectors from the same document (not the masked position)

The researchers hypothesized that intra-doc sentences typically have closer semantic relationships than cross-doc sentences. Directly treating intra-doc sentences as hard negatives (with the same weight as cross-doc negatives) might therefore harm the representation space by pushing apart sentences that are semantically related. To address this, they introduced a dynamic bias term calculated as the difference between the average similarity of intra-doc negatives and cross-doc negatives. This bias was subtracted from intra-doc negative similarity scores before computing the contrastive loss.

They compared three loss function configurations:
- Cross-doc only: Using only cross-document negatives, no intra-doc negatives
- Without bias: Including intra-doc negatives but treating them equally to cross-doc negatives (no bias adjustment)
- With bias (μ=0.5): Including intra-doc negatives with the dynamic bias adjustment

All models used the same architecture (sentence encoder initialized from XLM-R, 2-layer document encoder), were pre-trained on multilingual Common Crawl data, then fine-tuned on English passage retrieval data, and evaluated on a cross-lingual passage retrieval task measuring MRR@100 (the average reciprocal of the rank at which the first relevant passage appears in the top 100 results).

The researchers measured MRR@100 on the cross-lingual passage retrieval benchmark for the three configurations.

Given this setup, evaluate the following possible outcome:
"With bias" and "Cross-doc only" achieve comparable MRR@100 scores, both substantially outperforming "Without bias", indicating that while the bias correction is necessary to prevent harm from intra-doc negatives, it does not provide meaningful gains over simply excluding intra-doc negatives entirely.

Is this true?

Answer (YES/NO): NO